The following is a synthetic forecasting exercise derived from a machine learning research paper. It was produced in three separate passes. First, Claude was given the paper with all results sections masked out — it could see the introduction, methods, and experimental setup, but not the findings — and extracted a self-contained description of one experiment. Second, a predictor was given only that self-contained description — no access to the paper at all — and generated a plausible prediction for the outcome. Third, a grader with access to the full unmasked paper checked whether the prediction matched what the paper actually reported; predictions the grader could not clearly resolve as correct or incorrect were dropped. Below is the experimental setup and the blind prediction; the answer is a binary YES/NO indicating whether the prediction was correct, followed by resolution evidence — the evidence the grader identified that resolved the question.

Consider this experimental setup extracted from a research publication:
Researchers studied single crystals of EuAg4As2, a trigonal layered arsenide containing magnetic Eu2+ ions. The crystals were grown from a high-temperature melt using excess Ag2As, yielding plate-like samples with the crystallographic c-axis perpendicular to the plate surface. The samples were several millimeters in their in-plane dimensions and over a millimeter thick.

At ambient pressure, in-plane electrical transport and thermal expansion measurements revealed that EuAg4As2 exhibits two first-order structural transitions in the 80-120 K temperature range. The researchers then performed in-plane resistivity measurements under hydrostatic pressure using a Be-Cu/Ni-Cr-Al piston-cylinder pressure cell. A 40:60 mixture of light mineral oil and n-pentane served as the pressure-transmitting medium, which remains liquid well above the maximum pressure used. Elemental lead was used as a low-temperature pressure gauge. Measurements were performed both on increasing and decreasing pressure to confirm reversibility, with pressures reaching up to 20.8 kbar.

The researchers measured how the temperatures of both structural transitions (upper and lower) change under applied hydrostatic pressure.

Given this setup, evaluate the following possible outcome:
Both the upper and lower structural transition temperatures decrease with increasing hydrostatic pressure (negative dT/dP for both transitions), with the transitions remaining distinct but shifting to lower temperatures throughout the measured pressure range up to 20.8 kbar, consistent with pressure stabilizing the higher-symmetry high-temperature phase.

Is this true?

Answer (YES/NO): NO